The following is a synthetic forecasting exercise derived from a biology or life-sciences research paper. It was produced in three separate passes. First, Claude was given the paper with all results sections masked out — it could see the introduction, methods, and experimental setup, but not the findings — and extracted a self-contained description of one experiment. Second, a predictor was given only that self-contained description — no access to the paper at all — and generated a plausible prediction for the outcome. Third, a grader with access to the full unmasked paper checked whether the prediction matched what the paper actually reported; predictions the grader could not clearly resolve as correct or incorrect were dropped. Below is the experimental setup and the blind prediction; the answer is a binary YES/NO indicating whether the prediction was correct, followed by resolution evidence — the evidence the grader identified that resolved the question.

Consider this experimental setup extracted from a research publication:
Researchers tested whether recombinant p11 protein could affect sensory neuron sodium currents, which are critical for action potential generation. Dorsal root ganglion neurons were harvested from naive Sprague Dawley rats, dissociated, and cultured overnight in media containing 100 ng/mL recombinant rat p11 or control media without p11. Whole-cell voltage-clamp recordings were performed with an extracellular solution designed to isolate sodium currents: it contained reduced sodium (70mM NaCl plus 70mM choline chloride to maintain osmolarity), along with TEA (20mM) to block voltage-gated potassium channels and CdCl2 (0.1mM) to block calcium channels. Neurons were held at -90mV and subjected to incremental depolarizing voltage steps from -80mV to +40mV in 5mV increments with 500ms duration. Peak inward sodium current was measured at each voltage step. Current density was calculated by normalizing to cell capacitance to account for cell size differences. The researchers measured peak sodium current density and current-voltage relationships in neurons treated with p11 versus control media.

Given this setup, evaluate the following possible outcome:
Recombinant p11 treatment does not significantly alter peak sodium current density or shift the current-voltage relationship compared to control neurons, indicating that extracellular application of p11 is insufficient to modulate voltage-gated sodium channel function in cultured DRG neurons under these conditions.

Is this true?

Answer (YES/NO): NO